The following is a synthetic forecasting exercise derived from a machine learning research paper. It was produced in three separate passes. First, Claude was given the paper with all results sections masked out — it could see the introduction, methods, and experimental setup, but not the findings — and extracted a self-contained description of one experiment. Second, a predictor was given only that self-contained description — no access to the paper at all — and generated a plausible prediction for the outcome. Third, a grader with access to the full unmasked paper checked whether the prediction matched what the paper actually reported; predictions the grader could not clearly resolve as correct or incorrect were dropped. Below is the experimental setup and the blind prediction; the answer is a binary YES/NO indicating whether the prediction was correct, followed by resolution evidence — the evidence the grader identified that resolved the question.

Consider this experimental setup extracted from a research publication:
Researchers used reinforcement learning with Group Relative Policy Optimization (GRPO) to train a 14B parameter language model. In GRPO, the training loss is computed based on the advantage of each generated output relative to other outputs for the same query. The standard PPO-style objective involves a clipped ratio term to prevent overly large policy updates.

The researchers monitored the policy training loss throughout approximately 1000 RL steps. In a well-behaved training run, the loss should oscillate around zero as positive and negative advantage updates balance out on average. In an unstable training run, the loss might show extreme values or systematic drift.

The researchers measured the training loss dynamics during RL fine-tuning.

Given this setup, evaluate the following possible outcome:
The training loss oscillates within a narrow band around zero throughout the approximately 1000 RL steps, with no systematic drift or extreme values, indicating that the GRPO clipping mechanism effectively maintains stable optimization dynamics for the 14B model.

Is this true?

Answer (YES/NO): NO